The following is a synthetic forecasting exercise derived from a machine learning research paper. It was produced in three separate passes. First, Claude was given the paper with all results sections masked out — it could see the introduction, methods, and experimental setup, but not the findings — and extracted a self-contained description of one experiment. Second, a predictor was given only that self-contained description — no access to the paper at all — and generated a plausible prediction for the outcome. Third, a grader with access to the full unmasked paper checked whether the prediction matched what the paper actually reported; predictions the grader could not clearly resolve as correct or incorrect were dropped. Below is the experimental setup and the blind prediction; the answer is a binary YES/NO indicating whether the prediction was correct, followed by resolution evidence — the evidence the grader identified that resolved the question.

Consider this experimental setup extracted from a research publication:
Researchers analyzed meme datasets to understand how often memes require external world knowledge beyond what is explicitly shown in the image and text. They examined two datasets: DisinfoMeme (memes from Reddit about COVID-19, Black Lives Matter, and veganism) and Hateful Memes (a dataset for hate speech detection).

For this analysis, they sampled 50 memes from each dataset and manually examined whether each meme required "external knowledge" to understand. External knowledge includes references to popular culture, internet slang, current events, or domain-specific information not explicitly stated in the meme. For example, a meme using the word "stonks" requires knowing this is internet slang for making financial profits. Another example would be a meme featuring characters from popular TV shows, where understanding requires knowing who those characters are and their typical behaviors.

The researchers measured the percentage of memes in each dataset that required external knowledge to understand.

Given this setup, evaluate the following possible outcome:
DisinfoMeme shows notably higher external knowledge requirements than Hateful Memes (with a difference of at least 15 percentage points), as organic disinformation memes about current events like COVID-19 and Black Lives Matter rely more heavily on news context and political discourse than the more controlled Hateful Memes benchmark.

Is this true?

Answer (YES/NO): NO